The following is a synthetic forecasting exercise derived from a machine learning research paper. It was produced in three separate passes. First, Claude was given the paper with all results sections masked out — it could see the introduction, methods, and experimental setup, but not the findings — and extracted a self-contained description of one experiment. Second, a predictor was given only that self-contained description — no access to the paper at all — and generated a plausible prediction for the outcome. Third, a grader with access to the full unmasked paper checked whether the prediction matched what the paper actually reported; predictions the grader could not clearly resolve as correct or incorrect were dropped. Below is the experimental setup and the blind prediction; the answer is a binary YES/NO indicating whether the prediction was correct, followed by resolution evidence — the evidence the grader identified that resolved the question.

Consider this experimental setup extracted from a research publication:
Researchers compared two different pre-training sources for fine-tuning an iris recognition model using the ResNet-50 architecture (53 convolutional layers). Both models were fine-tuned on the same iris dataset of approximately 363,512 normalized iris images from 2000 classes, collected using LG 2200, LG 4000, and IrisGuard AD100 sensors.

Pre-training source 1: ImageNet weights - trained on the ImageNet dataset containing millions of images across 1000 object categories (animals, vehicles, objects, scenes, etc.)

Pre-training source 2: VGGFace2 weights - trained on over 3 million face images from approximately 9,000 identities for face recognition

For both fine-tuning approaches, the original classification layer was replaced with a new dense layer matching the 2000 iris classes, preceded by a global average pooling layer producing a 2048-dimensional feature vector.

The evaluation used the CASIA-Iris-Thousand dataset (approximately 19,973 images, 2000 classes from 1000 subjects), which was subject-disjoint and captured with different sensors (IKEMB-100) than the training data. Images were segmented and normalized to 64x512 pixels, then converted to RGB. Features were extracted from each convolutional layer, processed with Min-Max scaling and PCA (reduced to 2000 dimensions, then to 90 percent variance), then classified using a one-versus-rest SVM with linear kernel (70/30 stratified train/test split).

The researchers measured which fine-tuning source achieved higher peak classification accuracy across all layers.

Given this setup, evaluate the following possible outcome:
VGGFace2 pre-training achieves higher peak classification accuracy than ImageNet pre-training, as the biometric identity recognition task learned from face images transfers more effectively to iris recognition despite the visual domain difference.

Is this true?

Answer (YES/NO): NO